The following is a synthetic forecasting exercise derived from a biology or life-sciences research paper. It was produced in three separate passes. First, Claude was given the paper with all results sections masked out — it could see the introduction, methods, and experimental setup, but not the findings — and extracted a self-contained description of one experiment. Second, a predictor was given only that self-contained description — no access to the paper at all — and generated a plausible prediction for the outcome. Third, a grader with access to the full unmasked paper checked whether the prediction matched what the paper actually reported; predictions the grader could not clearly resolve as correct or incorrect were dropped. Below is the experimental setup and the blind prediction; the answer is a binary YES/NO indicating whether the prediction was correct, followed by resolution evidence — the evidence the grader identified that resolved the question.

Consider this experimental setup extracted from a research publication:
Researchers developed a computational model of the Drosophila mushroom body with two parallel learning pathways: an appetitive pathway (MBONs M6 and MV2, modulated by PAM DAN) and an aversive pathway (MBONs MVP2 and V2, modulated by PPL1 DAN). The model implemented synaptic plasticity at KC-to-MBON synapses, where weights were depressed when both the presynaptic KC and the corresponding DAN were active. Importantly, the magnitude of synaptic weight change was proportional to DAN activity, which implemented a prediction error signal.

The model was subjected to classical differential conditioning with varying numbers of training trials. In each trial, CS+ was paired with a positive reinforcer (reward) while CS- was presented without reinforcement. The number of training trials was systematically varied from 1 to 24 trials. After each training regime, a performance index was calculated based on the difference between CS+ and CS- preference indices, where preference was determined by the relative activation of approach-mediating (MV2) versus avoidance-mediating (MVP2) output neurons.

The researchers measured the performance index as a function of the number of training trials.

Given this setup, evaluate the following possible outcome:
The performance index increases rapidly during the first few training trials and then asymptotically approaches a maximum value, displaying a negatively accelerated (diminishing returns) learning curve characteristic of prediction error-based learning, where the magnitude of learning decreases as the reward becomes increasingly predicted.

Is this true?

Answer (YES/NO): YES